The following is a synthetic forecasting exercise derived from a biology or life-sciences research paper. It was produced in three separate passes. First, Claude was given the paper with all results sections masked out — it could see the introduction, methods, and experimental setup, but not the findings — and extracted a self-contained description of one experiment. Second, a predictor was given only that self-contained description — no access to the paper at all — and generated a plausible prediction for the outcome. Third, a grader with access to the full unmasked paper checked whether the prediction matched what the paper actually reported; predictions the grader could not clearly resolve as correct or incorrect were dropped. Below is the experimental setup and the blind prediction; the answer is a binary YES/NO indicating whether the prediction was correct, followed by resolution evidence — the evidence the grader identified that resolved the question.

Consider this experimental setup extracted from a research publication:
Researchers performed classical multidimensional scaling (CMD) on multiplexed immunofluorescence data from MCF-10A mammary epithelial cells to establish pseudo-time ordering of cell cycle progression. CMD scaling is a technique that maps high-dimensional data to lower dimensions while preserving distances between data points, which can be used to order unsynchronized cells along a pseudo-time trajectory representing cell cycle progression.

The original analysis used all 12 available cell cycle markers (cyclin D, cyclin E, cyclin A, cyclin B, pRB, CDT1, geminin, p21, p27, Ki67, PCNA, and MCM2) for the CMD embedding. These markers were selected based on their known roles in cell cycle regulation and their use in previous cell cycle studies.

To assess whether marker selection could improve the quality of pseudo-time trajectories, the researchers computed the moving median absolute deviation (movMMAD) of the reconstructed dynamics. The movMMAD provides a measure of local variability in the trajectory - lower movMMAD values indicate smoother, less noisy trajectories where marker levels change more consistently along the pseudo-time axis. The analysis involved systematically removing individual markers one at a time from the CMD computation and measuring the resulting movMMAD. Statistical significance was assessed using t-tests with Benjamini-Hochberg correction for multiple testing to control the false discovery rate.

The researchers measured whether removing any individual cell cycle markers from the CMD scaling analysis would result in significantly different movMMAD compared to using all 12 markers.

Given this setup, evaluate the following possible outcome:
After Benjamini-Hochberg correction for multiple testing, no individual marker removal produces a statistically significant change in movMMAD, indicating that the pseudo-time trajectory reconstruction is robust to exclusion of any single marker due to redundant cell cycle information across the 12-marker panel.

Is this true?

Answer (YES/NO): YES